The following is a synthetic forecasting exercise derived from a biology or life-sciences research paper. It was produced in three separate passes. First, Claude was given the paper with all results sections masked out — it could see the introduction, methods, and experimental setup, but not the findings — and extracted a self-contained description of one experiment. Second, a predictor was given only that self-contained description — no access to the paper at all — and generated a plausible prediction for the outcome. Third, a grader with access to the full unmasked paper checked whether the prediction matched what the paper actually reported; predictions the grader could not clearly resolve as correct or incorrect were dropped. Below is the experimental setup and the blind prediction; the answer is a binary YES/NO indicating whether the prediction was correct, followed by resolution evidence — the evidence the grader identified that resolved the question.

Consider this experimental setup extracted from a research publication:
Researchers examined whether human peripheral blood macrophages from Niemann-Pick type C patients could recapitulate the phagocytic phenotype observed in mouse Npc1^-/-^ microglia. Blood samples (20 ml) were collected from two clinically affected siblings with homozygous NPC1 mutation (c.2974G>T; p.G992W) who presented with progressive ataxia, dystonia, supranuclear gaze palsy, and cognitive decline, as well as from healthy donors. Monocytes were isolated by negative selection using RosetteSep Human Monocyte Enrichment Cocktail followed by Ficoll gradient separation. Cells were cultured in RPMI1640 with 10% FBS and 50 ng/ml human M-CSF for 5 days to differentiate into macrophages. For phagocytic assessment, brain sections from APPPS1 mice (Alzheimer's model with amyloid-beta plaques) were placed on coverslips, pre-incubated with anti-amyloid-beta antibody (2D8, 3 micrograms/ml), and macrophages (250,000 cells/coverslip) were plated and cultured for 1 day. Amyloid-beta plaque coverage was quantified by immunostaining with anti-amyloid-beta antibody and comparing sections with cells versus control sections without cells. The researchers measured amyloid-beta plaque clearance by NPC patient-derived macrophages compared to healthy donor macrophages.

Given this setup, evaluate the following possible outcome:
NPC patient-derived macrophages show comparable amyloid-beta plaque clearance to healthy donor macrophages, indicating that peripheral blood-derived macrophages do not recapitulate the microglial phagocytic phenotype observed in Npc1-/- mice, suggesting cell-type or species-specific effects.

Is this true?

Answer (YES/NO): NO